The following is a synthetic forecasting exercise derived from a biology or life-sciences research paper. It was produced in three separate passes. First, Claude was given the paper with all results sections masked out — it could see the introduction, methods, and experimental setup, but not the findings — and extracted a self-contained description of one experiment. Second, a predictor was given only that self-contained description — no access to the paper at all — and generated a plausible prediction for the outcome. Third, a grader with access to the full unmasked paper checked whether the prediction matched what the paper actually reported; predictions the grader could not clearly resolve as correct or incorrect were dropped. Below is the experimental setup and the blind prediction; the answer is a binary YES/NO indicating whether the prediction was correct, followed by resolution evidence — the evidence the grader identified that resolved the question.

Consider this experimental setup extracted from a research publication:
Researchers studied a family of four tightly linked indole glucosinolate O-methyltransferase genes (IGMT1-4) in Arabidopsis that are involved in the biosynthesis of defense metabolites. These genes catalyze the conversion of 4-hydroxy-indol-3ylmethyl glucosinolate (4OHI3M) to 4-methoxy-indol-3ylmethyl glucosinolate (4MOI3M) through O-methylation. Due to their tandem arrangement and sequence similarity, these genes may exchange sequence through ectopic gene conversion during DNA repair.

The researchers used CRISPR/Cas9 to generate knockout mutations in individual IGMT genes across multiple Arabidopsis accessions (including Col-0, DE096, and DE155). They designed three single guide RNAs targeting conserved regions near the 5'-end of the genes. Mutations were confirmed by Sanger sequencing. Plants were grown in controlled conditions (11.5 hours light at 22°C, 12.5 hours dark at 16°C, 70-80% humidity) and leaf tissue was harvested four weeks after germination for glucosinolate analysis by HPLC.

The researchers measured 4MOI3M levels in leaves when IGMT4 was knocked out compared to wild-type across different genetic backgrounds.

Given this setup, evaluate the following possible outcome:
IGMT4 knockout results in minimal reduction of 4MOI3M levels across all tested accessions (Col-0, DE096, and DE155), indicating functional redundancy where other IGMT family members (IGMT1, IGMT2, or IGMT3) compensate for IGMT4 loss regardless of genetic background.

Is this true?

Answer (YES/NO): NO